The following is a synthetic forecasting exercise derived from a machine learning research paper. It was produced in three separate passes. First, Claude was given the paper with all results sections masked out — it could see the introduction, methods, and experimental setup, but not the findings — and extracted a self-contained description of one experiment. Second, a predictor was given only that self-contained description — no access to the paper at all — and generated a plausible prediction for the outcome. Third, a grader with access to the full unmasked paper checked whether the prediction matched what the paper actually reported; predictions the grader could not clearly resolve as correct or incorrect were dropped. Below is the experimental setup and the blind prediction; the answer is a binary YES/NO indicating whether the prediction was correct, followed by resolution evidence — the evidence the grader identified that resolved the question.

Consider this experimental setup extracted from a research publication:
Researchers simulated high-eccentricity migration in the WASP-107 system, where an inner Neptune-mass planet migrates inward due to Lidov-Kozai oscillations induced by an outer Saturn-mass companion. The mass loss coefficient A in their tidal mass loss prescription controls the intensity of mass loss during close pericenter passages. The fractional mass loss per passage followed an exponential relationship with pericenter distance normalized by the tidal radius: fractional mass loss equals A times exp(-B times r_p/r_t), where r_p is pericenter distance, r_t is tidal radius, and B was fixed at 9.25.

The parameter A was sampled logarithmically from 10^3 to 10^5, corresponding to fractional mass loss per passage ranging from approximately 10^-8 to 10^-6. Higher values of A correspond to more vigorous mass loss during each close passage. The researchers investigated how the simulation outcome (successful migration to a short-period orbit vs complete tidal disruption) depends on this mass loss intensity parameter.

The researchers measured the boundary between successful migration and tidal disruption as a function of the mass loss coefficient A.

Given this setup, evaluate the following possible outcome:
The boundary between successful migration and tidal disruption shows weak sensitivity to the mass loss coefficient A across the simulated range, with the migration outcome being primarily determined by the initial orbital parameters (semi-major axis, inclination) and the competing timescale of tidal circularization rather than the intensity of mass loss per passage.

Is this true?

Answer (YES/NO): NO